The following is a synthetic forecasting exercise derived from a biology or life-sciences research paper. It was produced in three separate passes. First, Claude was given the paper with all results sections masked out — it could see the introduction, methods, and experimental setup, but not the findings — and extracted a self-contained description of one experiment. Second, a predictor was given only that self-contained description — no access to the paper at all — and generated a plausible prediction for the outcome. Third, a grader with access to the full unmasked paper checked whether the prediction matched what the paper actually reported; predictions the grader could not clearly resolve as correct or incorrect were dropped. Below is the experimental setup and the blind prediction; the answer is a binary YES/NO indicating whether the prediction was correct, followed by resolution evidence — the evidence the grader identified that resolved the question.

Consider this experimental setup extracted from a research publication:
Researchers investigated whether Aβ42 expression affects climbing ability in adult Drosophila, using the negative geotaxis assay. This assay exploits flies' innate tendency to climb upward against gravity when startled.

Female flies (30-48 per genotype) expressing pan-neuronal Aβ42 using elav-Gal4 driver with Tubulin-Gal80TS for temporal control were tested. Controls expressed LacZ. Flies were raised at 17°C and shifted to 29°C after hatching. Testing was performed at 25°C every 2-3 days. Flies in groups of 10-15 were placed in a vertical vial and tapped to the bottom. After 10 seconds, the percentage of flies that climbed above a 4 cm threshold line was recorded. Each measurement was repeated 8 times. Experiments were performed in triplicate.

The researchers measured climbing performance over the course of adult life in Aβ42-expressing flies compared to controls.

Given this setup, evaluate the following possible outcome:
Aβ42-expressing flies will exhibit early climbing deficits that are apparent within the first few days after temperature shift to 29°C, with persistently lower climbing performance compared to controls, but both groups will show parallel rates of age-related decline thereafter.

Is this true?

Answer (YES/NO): NO